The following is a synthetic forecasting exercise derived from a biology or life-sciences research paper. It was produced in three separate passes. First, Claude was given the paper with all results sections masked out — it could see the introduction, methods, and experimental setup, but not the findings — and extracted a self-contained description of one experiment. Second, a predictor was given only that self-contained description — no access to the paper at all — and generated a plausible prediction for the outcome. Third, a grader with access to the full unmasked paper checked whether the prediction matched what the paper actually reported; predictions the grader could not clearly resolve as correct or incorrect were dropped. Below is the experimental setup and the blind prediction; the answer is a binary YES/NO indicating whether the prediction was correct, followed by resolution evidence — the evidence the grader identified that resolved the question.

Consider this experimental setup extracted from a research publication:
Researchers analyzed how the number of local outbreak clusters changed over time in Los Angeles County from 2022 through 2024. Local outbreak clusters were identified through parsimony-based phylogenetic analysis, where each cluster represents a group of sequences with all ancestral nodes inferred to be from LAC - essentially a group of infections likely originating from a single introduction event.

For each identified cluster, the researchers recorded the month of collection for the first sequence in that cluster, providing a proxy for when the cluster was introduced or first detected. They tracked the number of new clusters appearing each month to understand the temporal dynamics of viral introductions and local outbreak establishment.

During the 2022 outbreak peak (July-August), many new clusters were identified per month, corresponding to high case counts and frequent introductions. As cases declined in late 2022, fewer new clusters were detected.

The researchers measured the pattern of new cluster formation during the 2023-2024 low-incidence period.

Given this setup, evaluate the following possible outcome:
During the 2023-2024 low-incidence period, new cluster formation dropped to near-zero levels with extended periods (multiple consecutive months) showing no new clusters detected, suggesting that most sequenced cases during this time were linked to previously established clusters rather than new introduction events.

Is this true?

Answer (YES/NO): NO